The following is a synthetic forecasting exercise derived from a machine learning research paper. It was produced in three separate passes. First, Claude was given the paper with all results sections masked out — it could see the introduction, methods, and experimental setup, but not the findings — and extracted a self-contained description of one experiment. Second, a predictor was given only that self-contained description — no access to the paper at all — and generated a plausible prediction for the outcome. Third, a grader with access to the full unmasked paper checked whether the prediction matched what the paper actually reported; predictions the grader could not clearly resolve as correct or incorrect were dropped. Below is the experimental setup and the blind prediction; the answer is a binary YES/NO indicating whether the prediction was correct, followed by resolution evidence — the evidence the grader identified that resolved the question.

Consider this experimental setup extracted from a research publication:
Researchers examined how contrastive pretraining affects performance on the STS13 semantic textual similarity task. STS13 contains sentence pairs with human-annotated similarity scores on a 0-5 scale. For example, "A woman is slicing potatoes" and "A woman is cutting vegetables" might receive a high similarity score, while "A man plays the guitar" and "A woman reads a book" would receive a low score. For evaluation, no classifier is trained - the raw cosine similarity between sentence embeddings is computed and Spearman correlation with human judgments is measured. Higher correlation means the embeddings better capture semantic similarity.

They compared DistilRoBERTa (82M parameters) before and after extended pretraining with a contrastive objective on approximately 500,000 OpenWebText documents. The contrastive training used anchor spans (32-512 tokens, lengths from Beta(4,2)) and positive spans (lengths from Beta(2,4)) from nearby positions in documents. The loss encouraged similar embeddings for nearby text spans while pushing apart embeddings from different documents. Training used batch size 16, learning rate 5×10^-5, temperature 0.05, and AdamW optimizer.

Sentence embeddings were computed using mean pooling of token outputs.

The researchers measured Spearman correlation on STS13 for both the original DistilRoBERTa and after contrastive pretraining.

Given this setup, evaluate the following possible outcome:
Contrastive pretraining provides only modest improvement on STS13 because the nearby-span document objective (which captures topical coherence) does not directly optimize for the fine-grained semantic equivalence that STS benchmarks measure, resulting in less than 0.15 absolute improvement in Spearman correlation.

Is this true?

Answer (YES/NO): NO